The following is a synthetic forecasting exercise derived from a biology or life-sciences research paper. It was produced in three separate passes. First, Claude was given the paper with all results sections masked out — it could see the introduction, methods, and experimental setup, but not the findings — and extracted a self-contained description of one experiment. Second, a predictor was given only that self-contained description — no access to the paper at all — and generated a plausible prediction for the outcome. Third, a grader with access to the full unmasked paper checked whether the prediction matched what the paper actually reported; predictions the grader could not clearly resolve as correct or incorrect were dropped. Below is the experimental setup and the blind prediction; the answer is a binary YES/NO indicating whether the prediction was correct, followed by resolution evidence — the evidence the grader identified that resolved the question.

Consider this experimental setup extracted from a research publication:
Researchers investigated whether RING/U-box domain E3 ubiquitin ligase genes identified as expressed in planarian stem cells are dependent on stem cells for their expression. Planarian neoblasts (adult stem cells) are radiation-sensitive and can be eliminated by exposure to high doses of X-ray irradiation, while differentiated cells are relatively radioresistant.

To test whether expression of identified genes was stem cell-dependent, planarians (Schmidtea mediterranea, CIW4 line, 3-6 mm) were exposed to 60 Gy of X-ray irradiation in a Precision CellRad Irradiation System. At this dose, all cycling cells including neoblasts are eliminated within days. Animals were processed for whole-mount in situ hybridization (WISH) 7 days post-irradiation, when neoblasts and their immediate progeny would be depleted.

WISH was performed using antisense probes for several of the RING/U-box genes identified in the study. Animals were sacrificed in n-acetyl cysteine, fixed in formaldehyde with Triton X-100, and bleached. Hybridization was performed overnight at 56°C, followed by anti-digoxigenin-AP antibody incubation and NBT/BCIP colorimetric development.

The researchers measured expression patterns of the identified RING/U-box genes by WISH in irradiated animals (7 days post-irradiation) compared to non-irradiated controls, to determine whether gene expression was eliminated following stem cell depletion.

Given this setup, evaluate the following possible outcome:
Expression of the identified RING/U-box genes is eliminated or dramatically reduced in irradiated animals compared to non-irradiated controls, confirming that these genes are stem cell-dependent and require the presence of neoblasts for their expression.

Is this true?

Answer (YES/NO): NO